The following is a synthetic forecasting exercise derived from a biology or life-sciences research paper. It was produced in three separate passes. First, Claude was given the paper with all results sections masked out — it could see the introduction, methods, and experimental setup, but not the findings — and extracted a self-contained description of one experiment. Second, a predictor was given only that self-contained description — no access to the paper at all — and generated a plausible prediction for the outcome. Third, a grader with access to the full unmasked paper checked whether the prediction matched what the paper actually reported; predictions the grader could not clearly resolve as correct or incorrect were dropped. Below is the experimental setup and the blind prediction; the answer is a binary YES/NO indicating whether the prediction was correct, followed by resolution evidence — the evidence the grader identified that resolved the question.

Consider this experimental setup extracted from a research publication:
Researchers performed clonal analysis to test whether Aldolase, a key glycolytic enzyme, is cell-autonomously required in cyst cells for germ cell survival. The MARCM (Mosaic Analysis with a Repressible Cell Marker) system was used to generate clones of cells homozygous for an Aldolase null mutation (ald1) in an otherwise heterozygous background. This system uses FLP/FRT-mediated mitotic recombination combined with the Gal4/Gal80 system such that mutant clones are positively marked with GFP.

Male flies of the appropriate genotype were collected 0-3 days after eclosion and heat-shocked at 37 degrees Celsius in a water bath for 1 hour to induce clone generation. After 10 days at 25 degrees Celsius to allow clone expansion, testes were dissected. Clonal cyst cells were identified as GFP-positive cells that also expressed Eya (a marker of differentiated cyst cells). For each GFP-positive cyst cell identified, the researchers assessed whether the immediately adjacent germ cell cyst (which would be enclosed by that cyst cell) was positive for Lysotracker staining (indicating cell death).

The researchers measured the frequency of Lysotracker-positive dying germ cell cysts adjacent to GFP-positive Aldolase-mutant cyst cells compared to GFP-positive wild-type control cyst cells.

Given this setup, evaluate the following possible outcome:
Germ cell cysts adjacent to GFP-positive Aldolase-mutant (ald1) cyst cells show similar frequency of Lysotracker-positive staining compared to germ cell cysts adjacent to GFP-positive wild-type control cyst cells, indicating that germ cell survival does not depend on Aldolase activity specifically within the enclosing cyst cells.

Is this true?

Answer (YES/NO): NO